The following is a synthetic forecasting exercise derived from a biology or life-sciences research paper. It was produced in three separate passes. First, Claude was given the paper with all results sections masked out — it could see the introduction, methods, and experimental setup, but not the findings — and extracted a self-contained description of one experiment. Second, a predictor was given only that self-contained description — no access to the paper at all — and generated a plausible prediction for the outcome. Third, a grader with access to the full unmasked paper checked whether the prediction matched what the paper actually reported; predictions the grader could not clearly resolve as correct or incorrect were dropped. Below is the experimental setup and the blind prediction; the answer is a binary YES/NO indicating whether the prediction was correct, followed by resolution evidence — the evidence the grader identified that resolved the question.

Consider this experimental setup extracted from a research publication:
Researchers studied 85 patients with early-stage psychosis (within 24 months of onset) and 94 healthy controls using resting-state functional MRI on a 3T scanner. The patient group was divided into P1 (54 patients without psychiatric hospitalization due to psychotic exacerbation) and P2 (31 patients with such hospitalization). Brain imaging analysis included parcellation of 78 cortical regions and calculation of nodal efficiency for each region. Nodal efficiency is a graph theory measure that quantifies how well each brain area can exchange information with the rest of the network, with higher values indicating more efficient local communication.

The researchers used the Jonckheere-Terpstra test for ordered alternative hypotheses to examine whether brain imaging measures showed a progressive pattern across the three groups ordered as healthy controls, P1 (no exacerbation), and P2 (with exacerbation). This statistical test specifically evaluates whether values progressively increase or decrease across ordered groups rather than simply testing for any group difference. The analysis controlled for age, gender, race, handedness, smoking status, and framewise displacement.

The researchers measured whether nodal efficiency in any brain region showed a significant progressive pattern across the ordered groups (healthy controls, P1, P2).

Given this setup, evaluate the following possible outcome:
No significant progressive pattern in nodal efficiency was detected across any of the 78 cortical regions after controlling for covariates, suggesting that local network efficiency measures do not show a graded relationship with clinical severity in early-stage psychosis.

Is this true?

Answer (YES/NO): NO